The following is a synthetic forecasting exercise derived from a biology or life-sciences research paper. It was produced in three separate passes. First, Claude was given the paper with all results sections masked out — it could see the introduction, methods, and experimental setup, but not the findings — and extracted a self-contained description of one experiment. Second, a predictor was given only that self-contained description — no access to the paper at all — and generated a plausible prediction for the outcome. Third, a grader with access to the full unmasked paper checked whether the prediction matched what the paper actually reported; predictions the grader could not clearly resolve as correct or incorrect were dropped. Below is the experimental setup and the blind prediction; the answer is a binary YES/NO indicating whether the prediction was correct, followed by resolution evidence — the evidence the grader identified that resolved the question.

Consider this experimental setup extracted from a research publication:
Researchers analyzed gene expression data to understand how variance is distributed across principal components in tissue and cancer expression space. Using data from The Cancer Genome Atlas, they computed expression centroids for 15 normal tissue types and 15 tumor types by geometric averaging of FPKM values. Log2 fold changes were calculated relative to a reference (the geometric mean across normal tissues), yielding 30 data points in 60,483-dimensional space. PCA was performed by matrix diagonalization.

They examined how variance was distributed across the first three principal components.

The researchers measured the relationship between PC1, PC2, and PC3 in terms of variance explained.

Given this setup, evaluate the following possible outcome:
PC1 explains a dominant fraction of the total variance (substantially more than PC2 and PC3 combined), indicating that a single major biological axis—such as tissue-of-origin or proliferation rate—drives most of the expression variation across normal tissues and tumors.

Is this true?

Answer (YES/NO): NO